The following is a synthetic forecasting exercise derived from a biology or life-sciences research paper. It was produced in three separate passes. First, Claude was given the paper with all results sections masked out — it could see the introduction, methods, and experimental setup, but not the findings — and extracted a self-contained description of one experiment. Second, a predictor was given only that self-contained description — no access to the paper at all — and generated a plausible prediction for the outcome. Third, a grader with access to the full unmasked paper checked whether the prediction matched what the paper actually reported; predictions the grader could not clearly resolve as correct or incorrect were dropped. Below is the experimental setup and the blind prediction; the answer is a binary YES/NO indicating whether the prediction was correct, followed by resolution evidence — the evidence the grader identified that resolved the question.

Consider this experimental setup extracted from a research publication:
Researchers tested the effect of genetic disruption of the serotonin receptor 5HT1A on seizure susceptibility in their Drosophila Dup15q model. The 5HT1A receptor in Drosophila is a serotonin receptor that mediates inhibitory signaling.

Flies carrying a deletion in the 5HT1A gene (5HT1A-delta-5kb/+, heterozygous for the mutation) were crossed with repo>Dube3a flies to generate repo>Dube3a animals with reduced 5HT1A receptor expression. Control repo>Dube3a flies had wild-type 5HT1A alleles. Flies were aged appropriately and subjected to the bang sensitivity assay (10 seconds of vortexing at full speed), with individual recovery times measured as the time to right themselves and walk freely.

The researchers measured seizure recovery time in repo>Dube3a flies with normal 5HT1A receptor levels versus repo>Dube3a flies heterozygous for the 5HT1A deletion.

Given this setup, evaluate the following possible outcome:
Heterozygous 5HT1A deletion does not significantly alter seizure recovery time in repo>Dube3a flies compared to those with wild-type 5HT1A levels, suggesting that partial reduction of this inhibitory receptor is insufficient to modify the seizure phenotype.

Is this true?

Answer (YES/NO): NO